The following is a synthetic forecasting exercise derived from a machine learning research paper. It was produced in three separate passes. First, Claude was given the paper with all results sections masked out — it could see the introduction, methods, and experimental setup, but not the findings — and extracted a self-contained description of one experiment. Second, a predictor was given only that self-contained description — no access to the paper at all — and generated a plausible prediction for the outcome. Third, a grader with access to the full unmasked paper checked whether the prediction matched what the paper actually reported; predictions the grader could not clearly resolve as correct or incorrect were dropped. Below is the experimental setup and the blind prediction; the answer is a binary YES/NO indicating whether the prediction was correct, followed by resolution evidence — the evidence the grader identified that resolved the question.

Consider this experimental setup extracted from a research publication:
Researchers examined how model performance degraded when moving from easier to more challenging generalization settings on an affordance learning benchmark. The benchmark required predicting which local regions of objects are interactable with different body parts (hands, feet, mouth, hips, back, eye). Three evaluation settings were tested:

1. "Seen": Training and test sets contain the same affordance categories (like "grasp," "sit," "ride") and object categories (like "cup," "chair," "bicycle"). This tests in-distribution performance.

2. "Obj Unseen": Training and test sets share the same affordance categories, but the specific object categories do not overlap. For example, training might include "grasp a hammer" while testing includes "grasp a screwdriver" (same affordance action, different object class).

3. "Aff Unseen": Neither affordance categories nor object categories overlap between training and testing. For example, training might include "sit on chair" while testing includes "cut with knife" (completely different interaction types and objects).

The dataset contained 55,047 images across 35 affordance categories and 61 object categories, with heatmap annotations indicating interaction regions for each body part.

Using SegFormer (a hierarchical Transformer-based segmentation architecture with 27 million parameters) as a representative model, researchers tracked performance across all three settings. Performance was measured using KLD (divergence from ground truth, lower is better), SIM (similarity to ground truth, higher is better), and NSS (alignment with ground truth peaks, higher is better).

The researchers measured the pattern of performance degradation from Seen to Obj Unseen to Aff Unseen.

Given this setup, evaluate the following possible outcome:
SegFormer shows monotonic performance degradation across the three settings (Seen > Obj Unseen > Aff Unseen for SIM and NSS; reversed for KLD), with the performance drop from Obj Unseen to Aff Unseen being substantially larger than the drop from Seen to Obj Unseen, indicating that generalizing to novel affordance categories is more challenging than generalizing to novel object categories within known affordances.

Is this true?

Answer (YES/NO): YES